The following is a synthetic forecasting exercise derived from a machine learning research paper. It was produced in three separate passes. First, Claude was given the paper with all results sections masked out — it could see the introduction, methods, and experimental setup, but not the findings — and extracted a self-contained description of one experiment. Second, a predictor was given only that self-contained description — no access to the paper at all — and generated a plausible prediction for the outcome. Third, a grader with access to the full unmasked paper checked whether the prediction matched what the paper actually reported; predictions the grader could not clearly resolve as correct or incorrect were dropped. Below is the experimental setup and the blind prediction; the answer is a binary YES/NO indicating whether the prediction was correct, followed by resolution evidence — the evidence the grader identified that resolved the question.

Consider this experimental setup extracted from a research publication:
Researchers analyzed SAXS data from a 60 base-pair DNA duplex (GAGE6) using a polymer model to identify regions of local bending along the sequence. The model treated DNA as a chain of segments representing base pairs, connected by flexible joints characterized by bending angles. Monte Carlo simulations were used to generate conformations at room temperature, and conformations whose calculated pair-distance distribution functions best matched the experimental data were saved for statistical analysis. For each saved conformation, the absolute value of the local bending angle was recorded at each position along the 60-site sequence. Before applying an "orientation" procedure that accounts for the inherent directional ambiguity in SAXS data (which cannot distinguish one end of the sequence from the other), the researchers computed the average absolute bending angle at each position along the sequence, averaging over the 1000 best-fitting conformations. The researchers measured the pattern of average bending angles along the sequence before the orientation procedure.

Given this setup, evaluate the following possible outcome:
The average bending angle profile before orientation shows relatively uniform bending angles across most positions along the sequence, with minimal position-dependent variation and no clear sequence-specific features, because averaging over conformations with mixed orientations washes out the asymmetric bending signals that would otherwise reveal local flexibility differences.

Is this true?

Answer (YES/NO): NO